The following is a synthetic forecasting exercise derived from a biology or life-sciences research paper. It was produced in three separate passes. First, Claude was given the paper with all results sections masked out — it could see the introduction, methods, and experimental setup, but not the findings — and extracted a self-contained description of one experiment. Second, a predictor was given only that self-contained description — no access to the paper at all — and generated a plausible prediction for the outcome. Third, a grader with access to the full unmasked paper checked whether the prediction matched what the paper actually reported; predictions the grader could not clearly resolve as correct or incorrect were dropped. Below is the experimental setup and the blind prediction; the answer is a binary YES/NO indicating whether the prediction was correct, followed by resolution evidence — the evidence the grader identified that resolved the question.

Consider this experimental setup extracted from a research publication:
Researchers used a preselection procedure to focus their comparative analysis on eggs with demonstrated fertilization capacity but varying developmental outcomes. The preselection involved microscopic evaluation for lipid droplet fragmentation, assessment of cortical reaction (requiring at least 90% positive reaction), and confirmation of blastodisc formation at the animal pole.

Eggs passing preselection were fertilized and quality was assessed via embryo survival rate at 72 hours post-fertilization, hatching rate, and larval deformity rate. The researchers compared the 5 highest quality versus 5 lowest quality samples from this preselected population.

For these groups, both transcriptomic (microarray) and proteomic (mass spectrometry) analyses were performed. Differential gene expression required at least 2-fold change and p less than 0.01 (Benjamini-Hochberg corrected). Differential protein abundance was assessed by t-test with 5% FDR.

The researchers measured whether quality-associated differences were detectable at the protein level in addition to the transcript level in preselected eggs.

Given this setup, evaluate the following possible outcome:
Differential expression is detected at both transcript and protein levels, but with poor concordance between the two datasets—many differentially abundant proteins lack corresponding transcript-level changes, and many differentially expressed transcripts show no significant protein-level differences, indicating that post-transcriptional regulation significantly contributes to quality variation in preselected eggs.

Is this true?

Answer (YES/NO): NO